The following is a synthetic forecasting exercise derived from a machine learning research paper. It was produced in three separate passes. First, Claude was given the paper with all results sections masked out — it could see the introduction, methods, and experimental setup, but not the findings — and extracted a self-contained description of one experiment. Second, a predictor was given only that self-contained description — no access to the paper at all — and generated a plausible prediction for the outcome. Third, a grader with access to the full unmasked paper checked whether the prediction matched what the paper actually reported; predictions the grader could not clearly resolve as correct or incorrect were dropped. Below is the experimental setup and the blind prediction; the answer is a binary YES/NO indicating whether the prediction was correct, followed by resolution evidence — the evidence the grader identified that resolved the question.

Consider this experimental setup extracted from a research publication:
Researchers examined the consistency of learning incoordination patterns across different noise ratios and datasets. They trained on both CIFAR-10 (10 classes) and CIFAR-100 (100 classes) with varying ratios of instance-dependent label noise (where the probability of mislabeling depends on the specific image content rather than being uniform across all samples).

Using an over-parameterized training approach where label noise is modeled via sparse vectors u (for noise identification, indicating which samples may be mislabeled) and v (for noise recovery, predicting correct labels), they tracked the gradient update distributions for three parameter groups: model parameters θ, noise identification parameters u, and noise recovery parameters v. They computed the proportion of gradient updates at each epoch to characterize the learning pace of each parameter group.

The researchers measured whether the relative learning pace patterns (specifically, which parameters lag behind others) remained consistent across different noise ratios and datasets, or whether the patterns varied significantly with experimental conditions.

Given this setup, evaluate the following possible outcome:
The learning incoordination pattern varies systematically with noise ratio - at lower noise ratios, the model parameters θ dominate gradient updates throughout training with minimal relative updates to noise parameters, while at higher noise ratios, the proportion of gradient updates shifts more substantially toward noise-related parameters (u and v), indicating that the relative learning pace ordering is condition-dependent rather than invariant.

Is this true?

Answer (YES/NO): NO